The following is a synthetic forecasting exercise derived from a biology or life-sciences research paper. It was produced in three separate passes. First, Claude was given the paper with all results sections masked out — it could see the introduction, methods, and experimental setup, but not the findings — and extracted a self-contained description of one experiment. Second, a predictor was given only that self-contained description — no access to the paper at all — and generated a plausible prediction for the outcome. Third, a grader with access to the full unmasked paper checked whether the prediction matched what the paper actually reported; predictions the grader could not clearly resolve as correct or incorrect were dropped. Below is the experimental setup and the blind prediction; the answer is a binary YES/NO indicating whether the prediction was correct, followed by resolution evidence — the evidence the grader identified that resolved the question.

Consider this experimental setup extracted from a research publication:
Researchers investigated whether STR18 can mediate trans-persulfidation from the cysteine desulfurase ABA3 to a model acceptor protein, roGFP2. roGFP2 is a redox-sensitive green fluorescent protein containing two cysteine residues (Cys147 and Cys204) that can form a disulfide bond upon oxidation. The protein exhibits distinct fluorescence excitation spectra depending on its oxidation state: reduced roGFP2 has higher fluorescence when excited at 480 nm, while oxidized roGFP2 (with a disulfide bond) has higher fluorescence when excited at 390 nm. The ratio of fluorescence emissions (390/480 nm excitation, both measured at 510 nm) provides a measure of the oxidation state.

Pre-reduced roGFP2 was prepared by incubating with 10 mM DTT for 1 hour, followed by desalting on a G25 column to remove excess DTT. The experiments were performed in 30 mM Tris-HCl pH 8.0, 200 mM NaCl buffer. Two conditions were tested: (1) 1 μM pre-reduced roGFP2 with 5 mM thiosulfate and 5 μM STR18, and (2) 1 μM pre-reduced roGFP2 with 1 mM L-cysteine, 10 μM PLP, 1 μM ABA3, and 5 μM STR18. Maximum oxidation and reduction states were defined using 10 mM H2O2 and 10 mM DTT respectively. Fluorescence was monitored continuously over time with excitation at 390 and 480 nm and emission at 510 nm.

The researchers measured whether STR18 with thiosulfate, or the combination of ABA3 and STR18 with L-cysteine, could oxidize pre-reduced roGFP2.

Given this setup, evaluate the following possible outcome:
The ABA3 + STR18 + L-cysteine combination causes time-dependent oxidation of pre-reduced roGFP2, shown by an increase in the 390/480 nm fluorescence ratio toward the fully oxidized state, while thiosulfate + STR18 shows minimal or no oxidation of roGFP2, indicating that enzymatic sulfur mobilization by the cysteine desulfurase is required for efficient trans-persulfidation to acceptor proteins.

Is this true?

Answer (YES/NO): NO